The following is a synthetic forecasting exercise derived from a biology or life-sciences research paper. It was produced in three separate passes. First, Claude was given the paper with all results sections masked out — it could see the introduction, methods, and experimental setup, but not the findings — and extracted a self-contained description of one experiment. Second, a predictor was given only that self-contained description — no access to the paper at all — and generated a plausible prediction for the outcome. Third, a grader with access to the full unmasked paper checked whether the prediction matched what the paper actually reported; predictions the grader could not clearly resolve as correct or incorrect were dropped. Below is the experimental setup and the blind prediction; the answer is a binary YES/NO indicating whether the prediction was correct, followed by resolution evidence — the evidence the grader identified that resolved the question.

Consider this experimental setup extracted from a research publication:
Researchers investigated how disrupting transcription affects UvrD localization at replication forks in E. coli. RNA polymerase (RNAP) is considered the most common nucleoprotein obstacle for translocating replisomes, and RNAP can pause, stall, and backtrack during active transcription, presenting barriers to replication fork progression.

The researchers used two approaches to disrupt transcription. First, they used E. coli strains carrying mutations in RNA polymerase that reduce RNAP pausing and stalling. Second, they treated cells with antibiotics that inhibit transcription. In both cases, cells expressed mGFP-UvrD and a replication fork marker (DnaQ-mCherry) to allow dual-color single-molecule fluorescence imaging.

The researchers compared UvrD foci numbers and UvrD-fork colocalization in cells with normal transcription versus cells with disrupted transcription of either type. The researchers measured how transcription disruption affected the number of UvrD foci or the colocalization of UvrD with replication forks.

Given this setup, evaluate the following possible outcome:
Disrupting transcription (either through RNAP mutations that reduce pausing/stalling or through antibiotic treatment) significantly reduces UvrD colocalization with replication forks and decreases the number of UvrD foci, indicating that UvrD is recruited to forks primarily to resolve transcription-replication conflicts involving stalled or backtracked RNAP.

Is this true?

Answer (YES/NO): NO